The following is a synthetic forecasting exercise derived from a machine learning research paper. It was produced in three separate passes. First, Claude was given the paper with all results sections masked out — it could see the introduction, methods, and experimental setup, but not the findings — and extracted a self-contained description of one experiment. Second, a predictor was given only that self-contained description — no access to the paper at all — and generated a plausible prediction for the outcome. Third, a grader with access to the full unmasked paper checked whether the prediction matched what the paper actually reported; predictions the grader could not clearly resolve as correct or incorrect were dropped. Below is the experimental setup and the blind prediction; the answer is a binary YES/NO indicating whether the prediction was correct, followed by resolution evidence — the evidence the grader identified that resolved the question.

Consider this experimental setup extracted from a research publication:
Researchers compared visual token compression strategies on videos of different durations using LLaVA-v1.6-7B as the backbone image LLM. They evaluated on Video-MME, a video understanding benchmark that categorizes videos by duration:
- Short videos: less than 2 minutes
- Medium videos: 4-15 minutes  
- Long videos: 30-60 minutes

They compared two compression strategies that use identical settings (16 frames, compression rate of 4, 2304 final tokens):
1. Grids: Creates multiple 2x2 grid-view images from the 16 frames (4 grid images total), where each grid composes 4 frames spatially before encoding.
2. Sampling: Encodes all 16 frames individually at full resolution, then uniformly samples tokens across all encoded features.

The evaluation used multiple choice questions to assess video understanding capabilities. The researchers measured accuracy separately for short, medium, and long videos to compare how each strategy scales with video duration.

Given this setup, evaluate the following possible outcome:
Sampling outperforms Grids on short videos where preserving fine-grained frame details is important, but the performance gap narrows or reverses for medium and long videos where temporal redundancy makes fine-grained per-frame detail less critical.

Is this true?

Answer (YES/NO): NO